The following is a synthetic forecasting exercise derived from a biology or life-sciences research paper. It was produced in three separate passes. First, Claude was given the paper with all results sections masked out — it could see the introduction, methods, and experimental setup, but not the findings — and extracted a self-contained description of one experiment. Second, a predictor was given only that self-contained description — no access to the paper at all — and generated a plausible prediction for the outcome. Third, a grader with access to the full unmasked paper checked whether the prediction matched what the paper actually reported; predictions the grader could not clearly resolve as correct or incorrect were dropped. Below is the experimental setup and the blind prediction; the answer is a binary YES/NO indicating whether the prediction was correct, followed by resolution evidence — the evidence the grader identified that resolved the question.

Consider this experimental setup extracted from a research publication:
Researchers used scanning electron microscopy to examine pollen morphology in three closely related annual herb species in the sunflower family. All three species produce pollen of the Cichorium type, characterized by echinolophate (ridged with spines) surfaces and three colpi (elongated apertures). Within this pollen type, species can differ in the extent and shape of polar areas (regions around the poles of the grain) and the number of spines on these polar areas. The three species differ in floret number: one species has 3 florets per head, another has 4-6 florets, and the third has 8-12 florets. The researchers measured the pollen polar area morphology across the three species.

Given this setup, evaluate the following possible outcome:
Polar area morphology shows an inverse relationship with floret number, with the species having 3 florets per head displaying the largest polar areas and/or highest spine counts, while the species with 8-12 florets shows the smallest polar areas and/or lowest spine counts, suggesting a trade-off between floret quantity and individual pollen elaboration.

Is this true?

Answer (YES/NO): NO